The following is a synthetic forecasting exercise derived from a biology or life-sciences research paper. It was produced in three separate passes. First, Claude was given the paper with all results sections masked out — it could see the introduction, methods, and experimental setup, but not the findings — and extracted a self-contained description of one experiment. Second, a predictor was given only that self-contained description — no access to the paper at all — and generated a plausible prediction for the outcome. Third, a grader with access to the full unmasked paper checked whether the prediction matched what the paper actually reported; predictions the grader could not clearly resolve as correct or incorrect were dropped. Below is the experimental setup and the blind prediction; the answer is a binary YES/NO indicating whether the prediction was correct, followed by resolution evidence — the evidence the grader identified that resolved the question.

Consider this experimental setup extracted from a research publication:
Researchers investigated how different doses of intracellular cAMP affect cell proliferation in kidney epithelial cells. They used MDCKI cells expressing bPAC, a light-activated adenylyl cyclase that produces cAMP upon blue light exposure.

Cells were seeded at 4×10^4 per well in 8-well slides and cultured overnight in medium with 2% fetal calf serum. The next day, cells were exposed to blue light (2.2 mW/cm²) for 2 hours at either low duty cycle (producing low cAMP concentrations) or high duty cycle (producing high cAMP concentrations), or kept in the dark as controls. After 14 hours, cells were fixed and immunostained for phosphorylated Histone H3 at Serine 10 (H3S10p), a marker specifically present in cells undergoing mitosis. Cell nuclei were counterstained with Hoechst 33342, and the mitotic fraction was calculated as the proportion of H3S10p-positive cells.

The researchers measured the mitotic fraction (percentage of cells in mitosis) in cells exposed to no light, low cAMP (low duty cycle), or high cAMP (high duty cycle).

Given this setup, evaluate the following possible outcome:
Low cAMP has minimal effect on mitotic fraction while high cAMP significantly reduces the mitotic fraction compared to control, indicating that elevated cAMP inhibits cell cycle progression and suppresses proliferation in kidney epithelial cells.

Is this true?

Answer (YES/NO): NO